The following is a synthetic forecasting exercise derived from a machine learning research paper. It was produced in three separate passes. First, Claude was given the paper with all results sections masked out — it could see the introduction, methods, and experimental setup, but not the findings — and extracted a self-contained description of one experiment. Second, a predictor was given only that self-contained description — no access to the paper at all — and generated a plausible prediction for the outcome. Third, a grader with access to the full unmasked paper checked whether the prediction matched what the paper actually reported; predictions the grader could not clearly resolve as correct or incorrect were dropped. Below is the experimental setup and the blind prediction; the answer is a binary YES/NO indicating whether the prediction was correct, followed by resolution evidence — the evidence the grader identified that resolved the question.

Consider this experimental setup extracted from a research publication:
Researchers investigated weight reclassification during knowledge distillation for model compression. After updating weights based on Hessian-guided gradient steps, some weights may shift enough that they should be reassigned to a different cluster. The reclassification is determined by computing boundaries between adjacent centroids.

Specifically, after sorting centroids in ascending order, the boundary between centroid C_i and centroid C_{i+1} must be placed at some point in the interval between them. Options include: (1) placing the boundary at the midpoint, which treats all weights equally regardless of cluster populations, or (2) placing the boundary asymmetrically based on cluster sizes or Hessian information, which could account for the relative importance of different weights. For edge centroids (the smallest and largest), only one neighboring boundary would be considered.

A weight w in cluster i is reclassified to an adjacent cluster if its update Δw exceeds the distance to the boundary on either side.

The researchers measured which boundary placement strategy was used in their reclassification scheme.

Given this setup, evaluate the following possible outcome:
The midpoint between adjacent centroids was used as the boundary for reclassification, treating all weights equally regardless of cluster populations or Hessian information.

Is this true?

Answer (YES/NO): YES